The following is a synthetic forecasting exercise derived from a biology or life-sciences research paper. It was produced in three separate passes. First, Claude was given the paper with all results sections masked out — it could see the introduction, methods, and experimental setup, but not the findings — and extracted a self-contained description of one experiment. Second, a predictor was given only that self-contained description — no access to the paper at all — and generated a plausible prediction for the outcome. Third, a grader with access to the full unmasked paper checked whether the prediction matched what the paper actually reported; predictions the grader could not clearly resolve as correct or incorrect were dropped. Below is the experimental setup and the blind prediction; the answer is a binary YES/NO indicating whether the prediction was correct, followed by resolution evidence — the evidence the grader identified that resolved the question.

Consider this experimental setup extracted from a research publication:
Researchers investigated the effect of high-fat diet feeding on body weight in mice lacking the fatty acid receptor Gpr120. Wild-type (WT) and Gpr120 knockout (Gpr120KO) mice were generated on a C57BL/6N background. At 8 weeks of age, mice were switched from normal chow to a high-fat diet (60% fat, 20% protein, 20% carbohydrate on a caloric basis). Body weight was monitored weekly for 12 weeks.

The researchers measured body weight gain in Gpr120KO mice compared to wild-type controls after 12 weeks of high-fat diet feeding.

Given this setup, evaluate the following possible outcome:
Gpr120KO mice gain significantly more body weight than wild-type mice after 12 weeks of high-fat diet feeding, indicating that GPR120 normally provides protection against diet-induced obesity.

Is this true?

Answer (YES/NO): NO